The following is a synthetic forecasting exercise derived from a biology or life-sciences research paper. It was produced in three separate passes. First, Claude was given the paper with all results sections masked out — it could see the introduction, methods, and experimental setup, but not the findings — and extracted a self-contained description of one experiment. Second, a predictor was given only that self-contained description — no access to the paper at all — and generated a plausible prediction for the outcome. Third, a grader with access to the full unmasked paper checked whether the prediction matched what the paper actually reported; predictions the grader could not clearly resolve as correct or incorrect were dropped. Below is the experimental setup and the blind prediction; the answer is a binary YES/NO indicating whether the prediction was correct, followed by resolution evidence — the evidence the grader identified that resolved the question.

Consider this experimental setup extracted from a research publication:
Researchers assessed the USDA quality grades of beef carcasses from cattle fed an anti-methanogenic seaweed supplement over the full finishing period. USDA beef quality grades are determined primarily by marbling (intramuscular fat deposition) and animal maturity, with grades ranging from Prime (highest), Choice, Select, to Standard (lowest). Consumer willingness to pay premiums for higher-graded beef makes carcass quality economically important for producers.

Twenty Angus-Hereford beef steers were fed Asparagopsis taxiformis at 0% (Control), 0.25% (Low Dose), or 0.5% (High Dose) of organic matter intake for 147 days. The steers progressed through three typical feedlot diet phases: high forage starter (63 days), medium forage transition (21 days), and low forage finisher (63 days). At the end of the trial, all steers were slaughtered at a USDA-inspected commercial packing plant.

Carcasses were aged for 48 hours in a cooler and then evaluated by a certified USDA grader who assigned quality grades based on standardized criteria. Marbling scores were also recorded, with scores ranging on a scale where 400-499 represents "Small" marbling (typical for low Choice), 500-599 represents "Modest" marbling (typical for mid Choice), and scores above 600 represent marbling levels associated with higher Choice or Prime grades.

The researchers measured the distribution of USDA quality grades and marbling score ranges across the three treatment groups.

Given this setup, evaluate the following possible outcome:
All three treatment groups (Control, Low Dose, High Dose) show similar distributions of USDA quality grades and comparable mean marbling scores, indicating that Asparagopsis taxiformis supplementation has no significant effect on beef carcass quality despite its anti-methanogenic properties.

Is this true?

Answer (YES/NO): YES